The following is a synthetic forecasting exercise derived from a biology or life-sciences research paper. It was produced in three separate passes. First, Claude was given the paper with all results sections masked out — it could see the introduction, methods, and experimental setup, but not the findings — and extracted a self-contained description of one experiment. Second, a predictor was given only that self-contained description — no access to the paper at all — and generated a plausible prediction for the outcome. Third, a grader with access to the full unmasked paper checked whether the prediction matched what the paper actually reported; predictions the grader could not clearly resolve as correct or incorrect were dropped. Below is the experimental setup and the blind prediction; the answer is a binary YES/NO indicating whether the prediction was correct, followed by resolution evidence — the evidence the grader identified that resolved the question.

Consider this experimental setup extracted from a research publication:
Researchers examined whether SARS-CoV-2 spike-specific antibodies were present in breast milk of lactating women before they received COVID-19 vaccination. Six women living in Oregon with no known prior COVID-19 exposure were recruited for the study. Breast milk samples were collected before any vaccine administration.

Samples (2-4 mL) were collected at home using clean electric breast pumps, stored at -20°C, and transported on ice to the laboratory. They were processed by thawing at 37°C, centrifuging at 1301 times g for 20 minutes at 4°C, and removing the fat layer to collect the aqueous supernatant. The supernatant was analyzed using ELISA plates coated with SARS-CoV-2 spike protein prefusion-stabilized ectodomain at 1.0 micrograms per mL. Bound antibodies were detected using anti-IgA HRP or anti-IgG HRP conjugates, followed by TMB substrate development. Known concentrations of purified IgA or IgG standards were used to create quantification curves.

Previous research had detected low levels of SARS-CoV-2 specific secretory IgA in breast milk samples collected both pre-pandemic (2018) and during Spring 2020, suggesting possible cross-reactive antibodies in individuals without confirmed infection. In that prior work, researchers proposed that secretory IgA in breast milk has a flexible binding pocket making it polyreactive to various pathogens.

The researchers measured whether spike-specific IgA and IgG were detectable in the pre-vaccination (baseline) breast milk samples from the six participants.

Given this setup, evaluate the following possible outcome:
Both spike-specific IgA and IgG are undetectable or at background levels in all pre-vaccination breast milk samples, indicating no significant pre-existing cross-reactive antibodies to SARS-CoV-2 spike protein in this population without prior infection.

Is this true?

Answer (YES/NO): YES